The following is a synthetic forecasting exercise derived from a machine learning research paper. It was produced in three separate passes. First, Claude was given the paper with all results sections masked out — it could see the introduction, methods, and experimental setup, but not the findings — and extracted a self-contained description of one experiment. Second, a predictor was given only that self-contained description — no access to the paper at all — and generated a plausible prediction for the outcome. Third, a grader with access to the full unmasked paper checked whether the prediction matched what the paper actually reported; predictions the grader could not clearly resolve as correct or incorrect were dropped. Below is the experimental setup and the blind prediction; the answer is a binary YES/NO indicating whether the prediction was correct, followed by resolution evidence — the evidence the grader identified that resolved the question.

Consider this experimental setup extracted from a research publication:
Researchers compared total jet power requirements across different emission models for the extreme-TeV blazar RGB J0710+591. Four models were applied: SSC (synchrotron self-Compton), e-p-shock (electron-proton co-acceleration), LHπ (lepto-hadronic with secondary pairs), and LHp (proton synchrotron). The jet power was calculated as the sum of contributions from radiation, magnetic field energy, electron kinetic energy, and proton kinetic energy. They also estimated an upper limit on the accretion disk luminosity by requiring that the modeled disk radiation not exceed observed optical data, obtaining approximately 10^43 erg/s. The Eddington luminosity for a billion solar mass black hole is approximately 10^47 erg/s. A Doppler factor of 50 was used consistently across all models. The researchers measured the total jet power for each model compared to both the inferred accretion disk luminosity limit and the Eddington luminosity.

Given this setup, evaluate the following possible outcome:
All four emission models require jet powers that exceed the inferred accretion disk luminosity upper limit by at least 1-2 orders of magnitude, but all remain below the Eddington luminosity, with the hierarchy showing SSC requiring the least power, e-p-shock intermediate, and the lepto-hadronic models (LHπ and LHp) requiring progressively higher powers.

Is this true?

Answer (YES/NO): NO